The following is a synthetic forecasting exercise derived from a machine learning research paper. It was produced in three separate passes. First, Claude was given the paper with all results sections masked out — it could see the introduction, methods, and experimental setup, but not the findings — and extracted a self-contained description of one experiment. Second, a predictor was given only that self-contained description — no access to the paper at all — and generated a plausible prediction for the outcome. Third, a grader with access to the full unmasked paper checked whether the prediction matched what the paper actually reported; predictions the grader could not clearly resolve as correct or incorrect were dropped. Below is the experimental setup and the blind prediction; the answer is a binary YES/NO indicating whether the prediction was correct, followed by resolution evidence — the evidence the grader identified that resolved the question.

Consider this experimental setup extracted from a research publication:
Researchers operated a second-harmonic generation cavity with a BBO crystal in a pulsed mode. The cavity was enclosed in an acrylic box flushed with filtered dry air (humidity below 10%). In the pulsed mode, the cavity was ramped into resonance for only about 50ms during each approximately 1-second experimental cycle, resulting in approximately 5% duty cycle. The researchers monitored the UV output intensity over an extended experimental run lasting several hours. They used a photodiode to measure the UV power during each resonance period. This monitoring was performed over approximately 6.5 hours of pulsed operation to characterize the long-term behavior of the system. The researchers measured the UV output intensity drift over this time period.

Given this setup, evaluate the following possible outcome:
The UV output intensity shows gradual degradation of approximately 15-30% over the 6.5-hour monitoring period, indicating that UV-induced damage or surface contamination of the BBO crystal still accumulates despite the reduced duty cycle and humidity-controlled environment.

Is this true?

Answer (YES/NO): NO